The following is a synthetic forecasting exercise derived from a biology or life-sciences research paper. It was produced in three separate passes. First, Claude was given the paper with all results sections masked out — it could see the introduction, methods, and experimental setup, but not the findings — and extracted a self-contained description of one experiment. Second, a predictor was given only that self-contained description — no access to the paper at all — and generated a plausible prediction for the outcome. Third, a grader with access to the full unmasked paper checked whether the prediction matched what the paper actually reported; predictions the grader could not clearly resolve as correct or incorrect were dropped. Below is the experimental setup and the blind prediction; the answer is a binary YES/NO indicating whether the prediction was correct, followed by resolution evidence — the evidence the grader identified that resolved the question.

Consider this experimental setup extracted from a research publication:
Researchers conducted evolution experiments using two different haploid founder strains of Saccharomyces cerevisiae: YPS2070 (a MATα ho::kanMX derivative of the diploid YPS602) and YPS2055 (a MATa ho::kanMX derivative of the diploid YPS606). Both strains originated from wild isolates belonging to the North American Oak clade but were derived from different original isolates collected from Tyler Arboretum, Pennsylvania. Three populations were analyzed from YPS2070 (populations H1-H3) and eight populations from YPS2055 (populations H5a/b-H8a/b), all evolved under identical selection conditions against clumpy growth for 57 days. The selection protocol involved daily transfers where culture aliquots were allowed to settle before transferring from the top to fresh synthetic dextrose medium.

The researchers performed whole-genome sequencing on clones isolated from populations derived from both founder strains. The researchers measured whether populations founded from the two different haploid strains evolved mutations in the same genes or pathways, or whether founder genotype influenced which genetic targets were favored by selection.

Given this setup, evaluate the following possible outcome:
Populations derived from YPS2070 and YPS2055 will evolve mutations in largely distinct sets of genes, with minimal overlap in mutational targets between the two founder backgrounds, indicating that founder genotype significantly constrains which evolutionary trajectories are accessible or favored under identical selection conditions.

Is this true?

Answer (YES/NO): NO